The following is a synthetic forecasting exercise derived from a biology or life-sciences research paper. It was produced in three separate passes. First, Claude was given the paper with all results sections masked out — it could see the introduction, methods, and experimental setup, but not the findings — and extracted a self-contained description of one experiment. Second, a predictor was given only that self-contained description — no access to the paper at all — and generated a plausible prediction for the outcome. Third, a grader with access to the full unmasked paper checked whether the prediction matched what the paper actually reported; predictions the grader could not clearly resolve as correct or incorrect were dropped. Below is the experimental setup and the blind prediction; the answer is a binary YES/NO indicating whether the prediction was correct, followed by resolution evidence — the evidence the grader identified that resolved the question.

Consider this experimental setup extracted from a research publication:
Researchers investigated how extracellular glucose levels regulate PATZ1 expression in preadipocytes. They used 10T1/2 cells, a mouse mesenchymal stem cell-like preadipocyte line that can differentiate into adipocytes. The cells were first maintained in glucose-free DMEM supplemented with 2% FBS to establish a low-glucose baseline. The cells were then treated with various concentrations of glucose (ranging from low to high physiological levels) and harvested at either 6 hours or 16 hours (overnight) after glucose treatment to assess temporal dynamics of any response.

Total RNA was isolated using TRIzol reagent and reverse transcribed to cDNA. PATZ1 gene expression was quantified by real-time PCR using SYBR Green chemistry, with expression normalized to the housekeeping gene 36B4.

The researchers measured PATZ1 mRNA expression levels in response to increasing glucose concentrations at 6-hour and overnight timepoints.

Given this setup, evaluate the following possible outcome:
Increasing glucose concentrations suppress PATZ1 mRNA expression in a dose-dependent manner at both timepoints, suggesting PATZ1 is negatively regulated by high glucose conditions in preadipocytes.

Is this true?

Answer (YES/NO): NO